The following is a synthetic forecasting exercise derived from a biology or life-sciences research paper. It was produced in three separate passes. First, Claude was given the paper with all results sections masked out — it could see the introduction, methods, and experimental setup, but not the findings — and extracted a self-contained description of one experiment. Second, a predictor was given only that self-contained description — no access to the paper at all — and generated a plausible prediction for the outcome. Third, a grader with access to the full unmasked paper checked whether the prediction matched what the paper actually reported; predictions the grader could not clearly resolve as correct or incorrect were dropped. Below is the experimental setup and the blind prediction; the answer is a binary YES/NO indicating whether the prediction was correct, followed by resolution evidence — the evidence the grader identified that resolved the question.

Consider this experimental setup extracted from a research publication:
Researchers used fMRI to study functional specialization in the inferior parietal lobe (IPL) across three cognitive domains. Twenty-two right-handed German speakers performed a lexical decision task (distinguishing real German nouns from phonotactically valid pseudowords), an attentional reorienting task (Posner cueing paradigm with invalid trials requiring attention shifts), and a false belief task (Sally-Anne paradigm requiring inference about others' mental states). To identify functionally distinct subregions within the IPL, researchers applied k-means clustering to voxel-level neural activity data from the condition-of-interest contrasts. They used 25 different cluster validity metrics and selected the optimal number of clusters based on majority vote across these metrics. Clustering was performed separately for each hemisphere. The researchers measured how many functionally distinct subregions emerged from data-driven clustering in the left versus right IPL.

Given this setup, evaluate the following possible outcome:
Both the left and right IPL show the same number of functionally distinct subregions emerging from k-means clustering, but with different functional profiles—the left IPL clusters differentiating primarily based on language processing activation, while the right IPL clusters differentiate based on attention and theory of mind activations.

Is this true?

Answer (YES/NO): NO